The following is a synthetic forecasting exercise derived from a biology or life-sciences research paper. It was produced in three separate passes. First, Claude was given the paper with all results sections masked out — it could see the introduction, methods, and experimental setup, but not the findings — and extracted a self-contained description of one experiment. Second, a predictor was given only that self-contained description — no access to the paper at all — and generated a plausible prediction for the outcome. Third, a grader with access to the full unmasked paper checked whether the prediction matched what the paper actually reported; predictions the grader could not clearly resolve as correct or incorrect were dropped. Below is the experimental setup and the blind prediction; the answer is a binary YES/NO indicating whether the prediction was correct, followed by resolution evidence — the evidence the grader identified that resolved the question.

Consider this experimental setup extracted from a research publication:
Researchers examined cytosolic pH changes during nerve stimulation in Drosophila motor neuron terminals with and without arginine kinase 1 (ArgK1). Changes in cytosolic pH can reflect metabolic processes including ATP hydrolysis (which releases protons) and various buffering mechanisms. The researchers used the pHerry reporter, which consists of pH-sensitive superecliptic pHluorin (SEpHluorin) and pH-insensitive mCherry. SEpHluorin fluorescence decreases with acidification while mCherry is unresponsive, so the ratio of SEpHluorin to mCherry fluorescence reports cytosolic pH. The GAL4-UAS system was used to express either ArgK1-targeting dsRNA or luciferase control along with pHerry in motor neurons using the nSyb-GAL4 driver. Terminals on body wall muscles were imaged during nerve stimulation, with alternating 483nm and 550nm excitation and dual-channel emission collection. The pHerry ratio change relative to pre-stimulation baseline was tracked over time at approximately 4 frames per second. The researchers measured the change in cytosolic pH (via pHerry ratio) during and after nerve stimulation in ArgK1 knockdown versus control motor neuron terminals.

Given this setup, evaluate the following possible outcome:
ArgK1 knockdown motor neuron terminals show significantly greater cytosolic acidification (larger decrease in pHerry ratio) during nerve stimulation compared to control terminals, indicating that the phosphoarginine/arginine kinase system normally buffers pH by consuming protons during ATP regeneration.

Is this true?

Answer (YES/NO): YES